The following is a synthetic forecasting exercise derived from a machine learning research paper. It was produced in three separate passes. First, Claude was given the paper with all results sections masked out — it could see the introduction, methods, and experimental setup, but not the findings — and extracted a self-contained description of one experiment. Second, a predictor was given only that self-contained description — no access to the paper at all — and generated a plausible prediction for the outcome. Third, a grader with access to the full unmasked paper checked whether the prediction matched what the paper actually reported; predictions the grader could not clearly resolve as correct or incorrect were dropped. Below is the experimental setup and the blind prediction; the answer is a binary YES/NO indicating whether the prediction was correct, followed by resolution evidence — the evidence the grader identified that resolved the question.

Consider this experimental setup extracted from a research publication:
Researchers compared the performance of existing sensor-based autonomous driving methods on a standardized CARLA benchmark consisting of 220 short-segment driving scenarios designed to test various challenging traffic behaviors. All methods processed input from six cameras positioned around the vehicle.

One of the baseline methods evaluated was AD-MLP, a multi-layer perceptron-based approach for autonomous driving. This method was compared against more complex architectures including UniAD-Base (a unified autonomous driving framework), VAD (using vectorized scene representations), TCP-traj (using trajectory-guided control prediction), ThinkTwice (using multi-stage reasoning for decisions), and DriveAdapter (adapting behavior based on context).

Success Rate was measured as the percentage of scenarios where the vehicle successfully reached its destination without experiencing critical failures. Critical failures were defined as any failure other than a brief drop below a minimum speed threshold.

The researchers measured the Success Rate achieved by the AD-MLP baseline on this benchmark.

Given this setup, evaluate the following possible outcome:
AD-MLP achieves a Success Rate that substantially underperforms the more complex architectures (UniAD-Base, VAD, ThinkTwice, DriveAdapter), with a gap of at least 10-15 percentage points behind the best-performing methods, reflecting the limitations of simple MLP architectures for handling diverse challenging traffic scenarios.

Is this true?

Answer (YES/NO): YES